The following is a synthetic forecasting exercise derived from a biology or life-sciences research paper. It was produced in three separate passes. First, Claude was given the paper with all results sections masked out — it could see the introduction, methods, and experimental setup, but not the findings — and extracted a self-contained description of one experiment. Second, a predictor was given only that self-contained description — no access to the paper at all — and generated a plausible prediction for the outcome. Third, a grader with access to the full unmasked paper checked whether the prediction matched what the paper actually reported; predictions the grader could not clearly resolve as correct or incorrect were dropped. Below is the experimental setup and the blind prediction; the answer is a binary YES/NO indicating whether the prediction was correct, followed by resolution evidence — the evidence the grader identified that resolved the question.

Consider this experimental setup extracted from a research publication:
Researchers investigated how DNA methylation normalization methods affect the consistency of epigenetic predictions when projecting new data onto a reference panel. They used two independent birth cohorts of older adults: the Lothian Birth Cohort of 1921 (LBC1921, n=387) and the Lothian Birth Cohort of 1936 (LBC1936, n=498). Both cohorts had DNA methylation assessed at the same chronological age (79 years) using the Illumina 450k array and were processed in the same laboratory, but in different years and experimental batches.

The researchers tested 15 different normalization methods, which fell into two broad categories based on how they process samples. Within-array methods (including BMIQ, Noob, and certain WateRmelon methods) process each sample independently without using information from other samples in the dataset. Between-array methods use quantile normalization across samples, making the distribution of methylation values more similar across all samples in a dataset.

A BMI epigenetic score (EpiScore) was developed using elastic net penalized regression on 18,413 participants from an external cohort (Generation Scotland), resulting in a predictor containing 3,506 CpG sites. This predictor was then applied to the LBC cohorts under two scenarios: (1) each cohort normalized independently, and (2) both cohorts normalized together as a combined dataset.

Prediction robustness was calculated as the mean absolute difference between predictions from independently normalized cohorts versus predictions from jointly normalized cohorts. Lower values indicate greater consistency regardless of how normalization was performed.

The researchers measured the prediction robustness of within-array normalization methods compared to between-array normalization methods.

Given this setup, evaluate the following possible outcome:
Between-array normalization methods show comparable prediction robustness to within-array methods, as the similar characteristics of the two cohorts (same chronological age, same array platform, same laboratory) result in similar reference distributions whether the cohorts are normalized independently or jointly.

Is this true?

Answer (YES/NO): NO